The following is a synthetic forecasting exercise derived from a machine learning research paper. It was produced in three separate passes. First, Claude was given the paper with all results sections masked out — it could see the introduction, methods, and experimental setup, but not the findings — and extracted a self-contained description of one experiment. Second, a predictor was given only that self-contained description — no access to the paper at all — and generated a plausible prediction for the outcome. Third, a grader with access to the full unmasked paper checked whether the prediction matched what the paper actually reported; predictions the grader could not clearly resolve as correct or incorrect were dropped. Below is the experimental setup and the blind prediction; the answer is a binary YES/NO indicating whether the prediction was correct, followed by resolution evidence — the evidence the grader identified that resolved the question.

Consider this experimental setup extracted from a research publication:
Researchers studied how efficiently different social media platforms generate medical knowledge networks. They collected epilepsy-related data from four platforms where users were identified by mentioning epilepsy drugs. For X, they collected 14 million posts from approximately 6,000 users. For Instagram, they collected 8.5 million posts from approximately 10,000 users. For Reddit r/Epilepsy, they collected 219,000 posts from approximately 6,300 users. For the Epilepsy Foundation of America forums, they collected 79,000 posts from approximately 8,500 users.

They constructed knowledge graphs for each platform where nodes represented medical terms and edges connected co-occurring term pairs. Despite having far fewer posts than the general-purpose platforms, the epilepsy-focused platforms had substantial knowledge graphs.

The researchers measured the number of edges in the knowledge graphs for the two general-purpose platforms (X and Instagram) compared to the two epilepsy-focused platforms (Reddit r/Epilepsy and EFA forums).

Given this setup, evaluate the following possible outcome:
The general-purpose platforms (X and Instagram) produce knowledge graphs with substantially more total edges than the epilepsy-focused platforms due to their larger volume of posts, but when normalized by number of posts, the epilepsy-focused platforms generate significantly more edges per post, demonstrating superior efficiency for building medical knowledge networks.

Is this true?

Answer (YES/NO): NO